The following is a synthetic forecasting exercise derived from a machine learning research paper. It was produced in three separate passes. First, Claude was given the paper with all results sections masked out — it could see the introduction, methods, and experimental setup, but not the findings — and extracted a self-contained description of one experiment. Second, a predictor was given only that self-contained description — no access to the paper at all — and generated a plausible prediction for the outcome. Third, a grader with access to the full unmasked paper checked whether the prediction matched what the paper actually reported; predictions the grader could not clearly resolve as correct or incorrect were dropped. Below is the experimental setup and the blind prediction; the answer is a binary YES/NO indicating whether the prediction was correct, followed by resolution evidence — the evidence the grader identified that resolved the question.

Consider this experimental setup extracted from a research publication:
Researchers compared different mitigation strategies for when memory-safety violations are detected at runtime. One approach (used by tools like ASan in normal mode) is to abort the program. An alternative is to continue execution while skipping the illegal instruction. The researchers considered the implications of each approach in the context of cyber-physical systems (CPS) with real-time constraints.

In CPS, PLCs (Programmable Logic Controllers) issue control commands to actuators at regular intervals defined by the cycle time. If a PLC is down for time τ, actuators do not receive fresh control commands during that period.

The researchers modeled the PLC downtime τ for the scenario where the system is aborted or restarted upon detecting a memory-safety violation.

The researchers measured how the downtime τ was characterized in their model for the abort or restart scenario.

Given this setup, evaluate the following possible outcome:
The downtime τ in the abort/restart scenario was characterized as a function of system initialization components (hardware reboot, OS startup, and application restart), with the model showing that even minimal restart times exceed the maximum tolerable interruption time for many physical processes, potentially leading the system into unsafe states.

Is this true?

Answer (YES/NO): NO